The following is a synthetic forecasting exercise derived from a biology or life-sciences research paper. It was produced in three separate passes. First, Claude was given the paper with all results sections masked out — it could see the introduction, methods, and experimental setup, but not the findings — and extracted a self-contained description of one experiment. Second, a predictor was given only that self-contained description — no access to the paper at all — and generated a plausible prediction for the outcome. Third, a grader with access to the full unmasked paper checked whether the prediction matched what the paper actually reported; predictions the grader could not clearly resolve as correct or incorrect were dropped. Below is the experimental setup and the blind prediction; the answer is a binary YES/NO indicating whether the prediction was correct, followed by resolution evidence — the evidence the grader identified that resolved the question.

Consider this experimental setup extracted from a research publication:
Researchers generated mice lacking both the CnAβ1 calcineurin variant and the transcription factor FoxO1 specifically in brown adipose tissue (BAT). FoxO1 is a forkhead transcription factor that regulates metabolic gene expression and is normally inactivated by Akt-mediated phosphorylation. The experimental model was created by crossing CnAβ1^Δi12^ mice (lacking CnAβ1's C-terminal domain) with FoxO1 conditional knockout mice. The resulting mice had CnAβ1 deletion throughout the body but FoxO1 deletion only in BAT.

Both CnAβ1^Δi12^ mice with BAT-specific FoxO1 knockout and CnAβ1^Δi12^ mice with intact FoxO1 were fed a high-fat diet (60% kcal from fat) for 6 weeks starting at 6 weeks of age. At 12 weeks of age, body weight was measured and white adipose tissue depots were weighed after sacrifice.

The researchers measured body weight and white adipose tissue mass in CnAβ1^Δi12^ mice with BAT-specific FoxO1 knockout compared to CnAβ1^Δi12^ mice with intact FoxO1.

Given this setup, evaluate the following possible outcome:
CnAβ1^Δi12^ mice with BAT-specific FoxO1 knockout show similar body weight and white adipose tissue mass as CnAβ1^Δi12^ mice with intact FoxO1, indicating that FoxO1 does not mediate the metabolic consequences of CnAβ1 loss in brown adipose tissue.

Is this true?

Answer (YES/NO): NO